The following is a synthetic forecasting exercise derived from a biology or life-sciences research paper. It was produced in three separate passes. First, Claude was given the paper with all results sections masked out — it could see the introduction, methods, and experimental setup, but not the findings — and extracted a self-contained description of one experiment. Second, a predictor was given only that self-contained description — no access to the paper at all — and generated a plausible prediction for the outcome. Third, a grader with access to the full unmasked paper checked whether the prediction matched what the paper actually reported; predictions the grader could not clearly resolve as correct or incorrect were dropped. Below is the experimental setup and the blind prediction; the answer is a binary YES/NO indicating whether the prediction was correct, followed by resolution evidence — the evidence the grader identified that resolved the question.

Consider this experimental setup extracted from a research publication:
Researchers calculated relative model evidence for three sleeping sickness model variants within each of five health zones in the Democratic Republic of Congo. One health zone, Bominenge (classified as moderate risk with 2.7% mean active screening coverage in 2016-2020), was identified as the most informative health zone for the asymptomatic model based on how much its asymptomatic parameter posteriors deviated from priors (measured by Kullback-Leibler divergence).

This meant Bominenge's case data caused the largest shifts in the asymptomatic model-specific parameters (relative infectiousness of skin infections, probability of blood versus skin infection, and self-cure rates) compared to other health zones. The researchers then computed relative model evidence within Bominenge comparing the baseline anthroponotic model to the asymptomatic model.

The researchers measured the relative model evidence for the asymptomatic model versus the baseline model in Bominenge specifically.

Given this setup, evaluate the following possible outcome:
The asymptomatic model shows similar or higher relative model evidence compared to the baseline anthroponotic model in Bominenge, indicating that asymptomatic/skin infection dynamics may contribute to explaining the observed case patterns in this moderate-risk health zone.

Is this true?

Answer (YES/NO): NO